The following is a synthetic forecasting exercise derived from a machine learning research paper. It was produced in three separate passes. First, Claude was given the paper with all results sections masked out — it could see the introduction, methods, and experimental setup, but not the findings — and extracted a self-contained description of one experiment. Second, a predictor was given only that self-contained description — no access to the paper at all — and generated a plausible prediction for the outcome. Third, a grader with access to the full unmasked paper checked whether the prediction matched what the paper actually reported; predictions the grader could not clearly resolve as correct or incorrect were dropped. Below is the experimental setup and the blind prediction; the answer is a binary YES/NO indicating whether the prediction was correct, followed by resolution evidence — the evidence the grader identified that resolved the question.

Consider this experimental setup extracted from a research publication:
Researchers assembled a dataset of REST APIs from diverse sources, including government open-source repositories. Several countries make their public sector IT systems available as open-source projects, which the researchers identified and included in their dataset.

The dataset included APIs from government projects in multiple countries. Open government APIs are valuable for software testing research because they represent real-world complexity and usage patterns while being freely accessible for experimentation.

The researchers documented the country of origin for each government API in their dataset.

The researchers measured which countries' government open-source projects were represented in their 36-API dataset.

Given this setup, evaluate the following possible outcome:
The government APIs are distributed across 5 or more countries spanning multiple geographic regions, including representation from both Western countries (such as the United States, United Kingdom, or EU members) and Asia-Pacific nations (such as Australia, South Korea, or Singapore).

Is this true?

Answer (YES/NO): NO